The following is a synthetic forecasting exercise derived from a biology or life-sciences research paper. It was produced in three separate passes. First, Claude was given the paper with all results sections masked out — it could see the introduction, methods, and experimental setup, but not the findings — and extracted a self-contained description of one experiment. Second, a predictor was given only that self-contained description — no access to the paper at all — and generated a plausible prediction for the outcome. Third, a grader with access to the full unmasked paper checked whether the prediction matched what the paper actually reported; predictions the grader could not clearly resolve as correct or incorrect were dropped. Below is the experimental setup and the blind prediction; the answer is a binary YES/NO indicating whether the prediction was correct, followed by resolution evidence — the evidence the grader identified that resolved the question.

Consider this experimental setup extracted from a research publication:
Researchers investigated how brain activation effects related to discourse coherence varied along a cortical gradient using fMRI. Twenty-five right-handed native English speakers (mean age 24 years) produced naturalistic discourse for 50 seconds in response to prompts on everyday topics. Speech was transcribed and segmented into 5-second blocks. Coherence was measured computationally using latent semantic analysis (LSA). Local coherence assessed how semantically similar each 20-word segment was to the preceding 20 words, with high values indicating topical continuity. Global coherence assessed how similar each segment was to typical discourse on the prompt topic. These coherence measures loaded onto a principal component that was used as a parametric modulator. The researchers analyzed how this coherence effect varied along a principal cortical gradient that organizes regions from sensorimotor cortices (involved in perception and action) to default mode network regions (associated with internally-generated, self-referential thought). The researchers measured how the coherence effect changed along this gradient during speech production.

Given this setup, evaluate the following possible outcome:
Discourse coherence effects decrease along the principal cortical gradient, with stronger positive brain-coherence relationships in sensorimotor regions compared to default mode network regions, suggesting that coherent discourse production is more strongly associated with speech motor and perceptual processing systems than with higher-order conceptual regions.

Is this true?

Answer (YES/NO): NO